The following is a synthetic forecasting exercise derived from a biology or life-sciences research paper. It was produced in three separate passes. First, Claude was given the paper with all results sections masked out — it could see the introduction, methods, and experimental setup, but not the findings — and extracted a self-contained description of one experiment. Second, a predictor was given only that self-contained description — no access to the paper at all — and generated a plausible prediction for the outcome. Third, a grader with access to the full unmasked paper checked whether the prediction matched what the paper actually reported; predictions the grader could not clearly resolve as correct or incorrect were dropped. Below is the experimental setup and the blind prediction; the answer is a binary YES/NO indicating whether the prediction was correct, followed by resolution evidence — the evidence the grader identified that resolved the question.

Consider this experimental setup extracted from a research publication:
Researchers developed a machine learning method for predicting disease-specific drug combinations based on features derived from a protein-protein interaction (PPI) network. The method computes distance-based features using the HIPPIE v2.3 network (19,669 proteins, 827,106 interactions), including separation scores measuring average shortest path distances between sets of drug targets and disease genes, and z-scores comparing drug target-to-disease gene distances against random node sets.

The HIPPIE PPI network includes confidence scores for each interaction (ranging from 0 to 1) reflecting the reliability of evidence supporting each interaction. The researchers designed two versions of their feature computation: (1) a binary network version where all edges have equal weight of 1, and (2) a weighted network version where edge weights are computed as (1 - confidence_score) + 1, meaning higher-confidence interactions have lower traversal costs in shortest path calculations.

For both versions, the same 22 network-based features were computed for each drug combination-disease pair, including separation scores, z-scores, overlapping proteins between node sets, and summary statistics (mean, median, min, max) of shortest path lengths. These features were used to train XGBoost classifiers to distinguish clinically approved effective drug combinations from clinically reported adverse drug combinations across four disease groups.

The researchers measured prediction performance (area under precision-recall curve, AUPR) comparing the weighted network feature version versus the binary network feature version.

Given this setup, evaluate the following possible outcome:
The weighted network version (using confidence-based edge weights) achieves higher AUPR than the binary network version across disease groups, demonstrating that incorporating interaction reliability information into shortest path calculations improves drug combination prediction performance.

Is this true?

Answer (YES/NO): YES